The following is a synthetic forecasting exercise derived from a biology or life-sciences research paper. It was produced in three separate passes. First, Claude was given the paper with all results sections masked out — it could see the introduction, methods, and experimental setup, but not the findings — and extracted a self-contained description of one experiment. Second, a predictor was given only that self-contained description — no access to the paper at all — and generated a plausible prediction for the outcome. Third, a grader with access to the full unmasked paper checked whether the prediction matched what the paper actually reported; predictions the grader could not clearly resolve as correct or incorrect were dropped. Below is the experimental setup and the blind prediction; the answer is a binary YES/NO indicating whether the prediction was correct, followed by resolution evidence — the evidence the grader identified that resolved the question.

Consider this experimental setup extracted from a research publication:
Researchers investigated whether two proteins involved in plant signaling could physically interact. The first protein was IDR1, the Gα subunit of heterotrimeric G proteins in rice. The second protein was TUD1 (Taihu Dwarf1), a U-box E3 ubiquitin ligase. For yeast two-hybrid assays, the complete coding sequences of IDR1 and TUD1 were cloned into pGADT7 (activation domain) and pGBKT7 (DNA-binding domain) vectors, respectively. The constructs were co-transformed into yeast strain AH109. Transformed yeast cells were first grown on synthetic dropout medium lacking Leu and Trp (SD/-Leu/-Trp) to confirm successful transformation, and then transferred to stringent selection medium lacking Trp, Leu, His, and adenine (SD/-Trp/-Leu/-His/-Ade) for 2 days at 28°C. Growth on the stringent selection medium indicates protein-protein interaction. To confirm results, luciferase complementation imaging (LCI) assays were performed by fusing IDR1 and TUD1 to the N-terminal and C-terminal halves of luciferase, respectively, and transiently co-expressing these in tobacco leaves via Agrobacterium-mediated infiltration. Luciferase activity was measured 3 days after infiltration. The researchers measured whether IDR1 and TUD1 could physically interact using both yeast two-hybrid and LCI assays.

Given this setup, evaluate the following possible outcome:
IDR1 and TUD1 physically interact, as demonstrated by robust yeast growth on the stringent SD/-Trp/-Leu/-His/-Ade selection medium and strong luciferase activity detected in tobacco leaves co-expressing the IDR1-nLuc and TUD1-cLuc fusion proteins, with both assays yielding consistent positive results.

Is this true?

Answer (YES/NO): YES